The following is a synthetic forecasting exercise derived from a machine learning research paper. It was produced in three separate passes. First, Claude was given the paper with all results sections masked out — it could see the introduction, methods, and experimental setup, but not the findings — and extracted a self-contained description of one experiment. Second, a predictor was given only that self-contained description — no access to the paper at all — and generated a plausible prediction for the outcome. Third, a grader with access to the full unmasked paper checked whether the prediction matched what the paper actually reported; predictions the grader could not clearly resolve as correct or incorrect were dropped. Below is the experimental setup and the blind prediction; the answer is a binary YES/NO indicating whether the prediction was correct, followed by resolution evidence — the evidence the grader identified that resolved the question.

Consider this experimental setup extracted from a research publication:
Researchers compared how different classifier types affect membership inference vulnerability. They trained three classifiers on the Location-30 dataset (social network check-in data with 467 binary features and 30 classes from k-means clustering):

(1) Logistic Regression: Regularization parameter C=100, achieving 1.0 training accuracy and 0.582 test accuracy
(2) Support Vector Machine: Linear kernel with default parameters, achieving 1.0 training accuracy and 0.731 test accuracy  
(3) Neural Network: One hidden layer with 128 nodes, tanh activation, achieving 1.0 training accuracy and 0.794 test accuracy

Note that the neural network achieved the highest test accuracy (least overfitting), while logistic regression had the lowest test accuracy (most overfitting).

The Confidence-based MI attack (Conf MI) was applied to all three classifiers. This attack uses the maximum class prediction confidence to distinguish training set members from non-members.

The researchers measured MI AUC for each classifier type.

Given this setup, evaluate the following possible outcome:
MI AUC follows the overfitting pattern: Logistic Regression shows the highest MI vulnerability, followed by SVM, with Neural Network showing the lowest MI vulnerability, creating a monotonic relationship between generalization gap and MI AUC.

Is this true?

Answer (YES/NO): NO